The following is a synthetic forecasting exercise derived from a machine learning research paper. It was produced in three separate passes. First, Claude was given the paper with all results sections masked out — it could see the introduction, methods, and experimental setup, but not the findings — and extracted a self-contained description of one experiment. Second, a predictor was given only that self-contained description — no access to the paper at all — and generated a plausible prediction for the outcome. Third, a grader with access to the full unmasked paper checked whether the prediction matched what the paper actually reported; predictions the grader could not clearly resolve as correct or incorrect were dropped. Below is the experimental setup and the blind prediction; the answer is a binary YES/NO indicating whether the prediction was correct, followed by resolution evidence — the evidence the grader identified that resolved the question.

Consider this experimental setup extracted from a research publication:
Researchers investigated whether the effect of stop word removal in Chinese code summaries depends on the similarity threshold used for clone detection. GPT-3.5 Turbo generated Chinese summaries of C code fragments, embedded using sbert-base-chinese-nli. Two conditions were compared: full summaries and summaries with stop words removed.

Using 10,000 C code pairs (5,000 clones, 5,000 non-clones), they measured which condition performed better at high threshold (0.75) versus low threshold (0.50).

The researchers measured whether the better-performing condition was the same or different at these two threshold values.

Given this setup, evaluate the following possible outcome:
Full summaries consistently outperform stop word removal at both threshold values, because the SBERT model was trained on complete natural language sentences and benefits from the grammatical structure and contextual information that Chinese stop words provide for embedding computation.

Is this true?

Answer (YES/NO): NO